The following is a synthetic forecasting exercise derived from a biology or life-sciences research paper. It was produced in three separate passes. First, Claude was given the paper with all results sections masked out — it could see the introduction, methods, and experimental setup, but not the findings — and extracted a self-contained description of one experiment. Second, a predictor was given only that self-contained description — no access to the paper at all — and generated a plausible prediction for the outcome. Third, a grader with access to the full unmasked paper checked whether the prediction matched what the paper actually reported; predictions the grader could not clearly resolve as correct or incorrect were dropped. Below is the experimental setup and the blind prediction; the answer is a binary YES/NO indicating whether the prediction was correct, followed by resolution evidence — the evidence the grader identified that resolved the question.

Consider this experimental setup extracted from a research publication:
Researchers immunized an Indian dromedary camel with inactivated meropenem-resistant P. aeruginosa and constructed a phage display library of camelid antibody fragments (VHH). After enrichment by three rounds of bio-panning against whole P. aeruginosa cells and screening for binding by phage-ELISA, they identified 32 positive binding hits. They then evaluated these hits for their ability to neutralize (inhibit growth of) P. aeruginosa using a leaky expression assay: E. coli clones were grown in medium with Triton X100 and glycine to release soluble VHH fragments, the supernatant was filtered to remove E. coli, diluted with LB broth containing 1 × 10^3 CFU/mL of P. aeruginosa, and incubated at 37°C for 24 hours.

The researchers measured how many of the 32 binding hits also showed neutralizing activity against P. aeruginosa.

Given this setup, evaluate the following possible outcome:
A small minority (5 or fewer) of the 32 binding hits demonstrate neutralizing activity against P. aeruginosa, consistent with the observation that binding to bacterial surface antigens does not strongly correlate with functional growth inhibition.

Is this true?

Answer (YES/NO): YES